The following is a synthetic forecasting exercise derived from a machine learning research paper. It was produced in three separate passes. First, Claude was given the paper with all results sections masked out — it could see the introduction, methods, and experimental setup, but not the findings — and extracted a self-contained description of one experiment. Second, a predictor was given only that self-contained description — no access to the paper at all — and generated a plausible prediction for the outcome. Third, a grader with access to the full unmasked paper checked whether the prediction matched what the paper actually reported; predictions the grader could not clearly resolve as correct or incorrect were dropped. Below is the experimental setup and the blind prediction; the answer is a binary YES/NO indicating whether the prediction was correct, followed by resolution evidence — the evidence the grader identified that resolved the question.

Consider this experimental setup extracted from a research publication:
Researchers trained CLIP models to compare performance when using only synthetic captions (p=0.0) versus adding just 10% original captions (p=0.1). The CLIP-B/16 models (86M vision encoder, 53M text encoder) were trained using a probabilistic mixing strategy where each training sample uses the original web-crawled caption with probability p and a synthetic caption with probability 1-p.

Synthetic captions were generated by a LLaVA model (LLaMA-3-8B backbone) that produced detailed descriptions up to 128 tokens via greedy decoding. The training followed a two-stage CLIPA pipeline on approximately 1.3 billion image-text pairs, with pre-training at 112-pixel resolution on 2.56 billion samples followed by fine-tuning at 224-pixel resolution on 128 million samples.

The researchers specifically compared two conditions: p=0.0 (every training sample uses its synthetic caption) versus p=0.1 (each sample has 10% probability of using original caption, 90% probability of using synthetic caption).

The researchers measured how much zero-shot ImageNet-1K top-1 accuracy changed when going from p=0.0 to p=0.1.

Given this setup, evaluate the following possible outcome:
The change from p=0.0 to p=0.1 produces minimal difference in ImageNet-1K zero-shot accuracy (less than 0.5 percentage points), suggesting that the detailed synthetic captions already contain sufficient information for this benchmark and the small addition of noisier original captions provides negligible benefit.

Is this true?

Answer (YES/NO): NO